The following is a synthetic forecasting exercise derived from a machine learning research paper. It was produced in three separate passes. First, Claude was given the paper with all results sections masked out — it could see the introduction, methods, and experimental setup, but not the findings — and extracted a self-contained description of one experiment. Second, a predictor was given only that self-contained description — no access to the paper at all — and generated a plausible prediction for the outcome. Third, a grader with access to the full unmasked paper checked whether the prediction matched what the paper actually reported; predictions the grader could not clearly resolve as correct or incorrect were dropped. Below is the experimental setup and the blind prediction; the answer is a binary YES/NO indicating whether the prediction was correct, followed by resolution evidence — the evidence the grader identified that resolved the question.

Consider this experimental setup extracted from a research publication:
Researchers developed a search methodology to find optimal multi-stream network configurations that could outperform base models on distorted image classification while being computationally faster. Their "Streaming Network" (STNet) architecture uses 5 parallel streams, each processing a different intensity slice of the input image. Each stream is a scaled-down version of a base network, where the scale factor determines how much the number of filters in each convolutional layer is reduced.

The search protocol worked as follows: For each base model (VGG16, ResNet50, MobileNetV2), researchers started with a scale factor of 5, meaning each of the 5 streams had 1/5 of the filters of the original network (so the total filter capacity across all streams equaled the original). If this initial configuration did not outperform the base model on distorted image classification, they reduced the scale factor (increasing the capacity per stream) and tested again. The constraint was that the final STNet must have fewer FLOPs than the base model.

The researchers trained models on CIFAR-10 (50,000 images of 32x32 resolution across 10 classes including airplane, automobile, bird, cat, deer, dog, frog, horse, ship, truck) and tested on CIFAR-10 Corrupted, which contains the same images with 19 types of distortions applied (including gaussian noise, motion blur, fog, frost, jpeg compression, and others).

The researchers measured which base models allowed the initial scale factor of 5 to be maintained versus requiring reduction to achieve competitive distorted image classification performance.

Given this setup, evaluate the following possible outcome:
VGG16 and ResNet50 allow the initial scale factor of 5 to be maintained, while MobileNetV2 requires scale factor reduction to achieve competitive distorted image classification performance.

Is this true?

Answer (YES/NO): NO